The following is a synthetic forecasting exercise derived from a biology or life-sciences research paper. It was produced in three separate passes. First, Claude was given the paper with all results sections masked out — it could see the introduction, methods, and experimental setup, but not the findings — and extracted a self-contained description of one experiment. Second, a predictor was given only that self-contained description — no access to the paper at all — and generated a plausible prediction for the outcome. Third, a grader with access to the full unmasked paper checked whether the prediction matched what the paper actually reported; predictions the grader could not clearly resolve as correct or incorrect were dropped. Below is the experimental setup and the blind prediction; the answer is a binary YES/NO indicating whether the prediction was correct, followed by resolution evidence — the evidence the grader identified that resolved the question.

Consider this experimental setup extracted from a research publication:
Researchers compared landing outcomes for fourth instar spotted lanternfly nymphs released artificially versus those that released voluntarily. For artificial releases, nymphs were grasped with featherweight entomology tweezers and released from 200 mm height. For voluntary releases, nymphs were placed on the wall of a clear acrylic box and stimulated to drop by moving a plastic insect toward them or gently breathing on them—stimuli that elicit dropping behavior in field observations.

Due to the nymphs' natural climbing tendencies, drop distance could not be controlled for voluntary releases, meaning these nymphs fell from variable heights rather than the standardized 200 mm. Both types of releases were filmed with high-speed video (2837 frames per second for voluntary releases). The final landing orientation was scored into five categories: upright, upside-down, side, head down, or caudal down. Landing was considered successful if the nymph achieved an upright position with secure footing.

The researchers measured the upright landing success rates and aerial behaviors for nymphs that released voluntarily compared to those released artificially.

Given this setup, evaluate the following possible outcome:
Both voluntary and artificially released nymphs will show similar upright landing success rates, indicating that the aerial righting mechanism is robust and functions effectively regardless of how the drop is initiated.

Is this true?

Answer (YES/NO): NO